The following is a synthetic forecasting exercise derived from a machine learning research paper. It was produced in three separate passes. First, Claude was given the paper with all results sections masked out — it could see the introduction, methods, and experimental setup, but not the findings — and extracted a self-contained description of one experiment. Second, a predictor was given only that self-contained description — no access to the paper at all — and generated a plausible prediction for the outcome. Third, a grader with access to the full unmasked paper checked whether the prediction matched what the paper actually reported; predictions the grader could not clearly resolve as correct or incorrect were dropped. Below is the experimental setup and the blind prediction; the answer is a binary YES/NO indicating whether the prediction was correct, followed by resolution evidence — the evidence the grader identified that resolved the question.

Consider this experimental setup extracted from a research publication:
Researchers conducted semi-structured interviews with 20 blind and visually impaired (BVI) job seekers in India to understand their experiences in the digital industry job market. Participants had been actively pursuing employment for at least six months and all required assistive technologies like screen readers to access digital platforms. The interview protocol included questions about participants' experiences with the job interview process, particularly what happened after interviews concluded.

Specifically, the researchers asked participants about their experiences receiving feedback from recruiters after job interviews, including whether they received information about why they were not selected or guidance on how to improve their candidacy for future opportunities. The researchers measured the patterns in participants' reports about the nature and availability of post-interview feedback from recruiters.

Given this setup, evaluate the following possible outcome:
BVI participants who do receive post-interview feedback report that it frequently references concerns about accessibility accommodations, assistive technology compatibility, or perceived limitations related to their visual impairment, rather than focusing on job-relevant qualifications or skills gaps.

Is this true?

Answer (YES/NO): NO